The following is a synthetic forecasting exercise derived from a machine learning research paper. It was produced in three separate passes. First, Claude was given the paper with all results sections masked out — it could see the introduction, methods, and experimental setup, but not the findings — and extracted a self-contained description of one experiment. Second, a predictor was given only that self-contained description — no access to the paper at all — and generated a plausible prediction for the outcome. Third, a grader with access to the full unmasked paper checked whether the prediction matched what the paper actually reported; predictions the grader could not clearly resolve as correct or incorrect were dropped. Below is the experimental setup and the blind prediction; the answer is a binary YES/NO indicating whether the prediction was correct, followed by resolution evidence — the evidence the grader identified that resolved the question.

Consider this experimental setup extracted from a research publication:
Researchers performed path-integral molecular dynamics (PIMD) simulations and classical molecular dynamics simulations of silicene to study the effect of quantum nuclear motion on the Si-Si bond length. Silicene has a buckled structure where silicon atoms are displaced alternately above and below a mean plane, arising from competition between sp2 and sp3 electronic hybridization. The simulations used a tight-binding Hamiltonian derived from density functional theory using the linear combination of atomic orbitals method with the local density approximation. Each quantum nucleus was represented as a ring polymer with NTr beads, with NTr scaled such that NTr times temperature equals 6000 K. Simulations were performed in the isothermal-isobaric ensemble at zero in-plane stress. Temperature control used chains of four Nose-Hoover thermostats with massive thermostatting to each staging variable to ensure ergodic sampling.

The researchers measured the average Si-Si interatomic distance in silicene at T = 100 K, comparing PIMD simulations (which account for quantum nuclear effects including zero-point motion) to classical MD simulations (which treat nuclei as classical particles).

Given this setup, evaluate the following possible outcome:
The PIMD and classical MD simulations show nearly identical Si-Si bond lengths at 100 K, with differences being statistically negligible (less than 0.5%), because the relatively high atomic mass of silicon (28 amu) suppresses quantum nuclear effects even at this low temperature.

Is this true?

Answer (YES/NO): NO